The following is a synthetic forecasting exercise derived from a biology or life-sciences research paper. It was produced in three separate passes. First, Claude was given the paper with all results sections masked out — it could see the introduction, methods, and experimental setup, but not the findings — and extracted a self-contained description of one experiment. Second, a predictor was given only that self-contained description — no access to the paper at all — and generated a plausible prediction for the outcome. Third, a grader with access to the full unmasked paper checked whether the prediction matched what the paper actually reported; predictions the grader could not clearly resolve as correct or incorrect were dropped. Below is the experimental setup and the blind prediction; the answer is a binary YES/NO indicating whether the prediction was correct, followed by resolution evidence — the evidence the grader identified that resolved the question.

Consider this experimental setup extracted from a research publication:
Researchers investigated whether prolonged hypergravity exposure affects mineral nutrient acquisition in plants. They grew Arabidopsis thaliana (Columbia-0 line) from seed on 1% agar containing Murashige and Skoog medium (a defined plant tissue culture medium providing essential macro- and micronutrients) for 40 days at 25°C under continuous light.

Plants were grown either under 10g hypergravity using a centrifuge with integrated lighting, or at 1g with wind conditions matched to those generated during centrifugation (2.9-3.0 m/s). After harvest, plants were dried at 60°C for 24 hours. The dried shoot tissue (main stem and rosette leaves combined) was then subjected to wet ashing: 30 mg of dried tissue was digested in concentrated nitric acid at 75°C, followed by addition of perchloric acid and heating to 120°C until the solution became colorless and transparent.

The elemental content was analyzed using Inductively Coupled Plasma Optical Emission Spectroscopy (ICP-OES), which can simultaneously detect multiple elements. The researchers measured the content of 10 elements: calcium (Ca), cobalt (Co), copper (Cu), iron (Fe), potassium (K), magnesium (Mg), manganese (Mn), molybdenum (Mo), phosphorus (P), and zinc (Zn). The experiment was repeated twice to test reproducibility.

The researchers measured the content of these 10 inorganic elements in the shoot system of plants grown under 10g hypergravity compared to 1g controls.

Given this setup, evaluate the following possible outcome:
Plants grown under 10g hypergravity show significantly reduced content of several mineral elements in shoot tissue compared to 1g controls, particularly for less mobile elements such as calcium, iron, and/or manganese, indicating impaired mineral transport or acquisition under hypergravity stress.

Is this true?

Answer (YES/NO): NO